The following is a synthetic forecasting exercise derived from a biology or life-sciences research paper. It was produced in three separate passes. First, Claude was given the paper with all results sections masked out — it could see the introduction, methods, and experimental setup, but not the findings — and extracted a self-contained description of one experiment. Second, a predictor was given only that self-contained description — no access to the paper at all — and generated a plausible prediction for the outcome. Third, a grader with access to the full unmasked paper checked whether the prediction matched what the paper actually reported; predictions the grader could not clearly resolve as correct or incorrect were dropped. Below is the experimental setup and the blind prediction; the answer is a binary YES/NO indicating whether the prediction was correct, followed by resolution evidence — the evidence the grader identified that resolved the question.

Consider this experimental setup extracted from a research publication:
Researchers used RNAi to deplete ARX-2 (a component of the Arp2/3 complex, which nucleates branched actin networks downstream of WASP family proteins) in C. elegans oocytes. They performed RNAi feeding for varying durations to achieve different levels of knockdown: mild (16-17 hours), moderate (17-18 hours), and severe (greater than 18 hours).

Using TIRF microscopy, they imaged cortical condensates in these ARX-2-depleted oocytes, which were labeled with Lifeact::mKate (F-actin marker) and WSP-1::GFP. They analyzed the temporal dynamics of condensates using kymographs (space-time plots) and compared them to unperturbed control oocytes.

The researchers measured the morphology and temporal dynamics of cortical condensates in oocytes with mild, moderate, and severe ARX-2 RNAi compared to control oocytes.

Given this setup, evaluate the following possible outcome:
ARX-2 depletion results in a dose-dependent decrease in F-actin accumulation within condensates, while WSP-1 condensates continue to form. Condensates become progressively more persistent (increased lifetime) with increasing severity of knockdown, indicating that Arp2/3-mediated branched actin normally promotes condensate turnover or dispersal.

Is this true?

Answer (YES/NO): NO